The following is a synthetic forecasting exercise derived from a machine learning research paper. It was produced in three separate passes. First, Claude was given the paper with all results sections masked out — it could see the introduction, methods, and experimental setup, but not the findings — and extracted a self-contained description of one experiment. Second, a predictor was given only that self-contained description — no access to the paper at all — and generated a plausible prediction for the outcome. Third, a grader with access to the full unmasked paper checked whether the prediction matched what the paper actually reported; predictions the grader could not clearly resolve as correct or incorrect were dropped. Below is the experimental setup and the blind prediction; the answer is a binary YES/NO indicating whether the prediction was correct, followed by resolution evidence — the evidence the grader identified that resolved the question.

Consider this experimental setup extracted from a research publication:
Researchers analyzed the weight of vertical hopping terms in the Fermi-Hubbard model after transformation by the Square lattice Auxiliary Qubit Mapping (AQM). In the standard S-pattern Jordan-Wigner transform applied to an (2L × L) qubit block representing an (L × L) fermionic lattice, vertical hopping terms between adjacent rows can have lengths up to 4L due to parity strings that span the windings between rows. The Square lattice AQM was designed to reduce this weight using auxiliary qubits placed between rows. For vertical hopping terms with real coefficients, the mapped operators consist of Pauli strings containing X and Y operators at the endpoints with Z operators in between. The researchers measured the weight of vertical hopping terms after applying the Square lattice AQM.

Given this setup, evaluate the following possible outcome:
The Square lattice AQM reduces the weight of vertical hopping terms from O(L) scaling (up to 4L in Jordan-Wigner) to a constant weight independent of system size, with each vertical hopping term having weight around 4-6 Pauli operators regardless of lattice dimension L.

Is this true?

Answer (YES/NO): NO